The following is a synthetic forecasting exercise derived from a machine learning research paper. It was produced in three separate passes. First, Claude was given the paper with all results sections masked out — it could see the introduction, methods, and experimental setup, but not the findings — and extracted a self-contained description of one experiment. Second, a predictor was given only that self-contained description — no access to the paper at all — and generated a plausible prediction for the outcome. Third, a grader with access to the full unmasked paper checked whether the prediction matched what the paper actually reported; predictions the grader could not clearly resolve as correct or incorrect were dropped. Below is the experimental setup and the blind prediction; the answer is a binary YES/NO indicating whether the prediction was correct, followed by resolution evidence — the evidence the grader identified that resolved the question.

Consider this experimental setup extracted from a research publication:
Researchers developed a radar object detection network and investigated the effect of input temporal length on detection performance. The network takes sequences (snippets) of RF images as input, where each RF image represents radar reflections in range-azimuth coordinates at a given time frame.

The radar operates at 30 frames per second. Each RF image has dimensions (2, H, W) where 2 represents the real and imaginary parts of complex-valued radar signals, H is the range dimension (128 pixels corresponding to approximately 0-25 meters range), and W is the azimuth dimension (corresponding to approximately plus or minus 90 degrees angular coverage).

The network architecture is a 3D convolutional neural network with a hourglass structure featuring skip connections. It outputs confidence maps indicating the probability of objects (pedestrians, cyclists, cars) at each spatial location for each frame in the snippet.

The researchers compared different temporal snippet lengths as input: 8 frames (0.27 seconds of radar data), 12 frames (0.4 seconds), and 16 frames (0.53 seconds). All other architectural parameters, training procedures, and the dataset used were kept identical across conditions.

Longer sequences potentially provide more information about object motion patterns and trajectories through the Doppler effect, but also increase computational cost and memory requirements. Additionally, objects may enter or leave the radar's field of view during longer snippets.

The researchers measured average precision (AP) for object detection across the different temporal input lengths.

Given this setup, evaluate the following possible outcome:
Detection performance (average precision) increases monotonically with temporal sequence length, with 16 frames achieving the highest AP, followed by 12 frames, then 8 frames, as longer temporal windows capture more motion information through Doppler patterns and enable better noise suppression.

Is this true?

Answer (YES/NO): NO